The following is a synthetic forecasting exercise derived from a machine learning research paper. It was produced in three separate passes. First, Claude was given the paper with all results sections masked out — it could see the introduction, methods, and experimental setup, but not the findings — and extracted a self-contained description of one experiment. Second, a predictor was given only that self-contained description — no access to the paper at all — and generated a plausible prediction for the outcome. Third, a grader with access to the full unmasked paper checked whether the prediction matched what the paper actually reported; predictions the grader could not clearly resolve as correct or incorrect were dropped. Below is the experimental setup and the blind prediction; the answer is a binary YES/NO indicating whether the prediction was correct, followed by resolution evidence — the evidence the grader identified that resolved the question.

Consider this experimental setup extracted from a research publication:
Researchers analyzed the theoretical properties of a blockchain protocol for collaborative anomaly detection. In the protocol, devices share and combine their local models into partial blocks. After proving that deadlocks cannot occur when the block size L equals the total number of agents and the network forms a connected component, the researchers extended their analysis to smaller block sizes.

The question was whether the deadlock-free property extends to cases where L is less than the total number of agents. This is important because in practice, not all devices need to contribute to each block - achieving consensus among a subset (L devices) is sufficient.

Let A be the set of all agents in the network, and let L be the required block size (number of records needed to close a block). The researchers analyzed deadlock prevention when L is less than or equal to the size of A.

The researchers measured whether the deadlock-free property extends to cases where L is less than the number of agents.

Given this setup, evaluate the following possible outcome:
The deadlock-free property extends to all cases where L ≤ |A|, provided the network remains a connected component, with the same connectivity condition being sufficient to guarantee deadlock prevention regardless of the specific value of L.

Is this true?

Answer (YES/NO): YES